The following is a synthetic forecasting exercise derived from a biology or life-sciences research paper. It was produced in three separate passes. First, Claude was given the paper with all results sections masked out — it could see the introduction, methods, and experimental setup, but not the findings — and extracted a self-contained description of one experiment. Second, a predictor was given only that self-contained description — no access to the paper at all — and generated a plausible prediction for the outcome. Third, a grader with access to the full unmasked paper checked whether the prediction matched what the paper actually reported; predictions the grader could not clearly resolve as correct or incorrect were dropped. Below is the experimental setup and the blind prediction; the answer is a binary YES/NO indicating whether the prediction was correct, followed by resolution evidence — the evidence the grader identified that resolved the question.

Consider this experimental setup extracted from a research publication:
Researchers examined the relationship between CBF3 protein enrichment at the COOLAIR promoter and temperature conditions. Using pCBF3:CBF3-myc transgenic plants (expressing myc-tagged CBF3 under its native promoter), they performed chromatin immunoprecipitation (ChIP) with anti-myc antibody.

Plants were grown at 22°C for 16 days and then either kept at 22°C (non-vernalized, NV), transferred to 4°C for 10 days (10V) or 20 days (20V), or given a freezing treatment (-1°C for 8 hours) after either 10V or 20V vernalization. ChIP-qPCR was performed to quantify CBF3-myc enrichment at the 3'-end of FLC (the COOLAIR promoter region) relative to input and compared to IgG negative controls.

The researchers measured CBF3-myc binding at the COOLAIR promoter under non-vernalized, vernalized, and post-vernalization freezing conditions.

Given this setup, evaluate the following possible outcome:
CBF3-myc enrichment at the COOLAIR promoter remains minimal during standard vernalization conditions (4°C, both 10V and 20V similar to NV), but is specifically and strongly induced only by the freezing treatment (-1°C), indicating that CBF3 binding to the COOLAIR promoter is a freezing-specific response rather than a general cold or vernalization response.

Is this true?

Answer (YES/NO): NO